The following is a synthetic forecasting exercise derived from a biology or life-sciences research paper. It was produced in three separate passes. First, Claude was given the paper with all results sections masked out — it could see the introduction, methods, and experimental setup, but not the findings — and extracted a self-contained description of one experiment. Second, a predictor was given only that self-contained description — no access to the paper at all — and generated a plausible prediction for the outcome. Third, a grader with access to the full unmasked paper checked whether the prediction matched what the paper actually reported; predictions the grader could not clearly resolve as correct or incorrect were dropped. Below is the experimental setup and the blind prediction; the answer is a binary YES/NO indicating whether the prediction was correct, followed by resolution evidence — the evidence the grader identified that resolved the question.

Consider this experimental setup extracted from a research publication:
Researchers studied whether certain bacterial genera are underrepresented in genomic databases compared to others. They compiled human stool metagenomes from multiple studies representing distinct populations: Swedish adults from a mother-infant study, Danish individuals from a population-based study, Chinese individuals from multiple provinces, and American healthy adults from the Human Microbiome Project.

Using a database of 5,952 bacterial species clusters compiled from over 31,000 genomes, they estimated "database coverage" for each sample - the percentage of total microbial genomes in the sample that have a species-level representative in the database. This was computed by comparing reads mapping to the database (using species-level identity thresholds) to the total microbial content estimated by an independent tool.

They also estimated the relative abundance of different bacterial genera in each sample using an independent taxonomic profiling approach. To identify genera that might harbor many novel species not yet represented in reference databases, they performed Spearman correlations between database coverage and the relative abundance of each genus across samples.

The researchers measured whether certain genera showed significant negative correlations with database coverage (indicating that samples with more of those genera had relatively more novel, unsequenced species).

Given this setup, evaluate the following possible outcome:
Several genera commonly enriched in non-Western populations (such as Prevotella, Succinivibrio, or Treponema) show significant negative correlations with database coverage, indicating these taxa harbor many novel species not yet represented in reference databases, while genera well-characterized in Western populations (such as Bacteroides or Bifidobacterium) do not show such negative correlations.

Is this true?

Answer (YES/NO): NO